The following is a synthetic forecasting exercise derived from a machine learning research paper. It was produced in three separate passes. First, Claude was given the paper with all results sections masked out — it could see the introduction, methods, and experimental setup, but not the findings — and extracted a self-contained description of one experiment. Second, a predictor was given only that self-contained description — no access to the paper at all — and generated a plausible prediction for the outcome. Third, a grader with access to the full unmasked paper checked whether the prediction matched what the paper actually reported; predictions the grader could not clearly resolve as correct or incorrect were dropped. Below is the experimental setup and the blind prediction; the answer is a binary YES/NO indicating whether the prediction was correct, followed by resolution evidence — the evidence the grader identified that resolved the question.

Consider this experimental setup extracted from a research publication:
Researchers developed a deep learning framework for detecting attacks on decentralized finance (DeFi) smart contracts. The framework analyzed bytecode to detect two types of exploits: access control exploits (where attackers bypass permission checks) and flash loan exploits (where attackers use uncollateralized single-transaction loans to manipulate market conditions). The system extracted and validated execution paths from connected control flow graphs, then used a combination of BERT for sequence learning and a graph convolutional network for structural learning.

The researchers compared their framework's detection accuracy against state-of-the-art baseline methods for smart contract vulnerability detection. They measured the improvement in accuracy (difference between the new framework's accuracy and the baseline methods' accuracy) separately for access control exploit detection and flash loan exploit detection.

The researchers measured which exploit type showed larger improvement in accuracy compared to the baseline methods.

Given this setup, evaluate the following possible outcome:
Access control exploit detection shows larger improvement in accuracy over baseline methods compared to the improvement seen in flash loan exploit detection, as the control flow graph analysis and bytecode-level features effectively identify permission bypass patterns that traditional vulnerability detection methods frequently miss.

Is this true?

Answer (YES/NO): YES